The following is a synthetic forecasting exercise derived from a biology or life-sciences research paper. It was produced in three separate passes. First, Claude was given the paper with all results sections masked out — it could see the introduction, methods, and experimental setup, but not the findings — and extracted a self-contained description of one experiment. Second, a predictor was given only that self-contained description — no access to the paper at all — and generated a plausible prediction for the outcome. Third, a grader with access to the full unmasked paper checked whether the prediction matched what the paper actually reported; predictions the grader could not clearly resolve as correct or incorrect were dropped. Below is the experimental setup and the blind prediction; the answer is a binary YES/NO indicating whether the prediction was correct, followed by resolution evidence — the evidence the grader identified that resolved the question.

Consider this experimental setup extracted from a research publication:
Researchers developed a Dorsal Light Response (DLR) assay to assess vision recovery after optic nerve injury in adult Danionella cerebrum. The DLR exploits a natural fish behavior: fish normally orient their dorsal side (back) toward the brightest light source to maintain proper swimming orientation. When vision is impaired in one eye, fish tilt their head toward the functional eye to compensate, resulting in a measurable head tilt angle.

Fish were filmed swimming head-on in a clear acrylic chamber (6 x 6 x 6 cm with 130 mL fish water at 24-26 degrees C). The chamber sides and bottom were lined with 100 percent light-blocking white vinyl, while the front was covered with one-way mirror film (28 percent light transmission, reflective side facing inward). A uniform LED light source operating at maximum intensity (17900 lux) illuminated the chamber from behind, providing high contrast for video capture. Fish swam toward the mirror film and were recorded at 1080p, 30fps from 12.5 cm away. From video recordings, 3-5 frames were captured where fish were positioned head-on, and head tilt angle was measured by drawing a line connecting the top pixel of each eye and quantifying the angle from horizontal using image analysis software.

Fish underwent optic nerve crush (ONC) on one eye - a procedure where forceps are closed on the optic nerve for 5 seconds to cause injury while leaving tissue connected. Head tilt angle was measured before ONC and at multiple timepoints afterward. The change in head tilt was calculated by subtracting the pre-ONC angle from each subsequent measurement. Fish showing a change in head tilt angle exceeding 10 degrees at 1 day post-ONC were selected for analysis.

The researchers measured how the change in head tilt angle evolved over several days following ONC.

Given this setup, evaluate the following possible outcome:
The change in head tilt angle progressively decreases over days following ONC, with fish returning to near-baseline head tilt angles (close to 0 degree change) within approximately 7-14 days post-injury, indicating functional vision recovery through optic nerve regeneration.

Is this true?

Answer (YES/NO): NO